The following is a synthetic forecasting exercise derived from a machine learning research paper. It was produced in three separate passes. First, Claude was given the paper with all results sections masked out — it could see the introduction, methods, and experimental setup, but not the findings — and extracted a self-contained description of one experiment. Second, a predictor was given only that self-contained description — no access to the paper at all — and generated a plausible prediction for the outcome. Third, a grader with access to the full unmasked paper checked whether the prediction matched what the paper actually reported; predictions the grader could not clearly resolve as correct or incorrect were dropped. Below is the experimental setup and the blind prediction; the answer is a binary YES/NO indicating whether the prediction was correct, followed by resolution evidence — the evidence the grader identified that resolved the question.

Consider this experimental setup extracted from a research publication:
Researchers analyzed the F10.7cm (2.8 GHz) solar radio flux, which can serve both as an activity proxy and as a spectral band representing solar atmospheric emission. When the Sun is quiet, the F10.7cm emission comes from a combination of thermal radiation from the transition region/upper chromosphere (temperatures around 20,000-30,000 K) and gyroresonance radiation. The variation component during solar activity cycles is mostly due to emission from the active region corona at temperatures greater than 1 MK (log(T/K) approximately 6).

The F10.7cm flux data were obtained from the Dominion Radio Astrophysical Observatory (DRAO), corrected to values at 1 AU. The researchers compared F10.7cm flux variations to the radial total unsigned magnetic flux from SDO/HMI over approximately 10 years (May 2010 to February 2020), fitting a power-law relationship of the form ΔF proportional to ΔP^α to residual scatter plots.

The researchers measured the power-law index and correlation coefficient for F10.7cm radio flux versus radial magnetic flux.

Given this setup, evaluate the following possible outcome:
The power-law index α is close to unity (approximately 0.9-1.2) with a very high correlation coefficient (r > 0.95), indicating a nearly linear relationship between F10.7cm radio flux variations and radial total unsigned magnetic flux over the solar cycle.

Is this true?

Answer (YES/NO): NO